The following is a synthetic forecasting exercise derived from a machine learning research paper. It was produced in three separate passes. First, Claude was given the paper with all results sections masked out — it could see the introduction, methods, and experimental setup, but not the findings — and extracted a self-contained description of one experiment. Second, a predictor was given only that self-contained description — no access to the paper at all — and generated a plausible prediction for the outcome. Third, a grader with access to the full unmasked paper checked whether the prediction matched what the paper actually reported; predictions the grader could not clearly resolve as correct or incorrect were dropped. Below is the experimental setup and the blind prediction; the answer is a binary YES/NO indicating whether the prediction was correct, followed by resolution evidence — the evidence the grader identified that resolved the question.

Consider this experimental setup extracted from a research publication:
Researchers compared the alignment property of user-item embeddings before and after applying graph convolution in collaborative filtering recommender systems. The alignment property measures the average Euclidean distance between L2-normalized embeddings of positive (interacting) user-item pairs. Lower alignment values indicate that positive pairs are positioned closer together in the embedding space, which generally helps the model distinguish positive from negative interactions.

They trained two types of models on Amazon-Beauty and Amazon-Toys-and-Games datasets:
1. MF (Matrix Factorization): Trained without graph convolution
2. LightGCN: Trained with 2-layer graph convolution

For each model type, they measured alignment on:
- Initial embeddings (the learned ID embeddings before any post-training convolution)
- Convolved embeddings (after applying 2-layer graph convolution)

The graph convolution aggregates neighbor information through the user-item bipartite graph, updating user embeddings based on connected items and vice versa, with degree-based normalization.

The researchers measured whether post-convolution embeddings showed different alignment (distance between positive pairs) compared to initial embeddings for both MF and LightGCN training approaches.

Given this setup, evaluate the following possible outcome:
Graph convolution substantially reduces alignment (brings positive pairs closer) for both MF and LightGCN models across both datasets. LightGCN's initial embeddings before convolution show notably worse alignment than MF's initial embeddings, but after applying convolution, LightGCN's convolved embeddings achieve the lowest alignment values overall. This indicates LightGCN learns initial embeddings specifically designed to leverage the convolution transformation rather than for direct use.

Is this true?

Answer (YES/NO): NO